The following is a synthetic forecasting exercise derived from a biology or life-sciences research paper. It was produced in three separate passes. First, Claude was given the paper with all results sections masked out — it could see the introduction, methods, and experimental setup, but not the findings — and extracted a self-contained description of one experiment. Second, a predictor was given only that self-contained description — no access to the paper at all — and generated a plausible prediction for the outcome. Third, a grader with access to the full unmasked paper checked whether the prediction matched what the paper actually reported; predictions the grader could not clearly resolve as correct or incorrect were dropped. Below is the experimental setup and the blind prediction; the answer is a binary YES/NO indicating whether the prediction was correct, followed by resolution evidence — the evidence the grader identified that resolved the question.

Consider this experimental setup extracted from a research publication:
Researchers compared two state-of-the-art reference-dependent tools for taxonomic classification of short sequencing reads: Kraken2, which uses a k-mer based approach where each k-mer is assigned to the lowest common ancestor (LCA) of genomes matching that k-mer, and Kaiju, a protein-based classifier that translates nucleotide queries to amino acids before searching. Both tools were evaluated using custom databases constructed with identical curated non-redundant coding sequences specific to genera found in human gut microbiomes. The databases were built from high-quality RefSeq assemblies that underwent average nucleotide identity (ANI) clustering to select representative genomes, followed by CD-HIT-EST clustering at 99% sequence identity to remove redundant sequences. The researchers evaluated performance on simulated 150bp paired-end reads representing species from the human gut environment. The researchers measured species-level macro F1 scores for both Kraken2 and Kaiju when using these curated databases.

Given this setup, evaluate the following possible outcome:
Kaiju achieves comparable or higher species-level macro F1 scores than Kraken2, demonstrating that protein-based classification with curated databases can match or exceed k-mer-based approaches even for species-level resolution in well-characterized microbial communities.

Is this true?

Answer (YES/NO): NO